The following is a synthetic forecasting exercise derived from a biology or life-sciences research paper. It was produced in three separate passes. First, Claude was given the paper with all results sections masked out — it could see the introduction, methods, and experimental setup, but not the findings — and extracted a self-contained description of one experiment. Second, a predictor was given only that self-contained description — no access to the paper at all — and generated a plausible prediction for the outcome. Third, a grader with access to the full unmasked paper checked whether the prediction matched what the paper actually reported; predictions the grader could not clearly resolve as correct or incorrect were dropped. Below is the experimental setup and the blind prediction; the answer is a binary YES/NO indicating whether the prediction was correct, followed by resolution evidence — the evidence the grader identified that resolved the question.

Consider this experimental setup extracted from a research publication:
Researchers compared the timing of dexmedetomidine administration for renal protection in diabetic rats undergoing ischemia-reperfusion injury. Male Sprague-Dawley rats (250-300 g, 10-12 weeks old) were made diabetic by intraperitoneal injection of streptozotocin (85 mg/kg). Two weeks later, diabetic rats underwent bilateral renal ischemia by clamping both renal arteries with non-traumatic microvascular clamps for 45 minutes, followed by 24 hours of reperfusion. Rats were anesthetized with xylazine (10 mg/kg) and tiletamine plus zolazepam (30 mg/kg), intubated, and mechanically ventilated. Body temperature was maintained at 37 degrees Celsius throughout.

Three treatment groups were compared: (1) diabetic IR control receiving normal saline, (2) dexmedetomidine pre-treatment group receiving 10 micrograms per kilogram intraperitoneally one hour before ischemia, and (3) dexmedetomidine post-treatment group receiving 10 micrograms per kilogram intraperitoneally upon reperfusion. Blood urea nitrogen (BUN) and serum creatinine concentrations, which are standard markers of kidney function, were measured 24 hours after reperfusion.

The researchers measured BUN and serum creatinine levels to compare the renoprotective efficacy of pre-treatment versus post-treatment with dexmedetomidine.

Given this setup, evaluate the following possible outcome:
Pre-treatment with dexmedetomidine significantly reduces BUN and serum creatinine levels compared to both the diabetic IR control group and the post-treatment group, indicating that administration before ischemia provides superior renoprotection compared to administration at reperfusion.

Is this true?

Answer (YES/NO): NO